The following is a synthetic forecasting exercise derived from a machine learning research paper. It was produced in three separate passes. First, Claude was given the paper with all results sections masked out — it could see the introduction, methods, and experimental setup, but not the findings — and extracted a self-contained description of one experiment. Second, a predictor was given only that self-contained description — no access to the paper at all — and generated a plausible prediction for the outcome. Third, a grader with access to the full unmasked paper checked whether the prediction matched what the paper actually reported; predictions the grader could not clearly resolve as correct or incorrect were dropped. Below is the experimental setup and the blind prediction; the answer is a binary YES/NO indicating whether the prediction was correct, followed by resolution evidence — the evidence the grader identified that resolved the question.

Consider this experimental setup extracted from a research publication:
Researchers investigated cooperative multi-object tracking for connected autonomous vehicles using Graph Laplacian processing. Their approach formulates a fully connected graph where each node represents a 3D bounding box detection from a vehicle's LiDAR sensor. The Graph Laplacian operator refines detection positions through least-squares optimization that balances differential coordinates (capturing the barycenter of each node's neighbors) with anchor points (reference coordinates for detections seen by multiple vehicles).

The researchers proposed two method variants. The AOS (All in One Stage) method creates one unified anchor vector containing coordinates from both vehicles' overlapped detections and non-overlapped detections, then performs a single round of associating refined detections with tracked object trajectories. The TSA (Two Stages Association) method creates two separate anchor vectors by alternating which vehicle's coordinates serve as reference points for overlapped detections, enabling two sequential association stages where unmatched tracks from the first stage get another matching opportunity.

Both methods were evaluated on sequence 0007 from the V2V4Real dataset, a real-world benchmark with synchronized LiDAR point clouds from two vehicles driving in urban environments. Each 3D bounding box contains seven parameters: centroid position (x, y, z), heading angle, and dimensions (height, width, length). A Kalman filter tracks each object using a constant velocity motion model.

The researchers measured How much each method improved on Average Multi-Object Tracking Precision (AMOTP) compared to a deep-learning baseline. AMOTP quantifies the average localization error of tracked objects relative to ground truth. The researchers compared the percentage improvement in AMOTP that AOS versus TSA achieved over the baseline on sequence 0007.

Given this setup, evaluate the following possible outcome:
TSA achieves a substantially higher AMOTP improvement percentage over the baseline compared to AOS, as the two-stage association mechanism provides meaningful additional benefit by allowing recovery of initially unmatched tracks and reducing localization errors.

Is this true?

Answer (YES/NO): YES